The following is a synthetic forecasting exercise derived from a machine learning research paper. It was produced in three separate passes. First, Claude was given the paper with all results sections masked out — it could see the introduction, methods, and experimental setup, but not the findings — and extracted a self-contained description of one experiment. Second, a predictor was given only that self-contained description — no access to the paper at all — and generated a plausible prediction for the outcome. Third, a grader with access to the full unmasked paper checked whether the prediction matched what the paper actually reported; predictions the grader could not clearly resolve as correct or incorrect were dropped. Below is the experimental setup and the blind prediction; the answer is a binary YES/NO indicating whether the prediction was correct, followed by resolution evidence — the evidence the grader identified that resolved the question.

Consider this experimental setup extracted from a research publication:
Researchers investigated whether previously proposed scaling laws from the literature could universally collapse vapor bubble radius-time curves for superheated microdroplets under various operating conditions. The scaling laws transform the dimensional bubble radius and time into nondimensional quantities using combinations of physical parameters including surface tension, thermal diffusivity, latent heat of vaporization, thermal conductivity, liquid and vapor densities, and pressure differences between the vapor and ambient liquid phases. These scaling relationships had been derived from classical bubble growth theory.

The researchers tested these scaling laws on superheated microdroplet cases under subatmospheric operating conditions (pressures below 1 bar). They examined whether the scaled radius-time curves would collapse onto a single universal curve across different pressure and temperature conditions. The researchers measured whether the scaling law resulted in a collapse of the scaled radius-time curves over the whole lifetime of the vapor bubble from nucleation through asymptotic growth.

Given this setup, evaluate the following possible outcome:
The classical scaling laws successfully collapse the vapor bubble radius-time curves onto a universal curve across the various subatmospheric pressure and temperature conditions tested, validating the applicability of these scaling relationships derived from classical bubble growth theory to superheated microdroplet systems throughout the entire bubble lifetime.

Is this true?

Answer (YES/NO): NO